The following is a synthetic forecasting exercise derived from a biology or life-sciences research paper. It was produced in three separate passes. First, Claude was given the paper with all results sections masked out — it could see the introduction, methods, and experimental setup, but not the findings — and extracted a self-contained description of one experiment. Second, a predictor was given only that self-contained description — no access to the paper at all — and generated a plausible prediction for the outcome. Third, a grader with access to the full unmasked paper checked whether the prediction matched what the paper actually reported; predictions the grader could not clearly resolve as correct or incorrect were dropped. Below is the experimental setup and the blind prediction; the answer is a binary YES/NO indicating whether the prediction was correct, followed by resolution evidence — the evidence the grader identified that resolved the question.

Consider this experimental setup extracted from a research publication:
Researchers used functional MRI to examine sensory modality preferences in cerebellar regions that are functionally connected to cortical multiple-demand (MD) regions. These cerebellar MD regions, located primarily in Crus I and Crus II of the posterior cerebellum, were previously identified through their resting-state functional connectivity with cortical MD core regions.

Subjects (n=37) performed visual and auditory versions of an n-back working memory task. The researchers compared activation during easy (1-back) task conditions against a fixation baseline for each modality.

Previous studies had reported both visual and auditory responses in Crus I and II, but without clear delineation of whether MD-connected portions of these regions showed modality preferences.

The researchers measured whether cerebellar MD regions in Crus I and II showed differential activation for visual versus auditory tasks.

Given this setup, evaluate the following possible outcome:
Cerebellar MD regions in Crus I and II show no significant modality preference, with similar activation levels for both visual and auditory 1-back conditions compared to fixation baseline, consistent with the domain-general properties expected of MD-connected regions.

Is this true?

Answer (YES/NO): NO